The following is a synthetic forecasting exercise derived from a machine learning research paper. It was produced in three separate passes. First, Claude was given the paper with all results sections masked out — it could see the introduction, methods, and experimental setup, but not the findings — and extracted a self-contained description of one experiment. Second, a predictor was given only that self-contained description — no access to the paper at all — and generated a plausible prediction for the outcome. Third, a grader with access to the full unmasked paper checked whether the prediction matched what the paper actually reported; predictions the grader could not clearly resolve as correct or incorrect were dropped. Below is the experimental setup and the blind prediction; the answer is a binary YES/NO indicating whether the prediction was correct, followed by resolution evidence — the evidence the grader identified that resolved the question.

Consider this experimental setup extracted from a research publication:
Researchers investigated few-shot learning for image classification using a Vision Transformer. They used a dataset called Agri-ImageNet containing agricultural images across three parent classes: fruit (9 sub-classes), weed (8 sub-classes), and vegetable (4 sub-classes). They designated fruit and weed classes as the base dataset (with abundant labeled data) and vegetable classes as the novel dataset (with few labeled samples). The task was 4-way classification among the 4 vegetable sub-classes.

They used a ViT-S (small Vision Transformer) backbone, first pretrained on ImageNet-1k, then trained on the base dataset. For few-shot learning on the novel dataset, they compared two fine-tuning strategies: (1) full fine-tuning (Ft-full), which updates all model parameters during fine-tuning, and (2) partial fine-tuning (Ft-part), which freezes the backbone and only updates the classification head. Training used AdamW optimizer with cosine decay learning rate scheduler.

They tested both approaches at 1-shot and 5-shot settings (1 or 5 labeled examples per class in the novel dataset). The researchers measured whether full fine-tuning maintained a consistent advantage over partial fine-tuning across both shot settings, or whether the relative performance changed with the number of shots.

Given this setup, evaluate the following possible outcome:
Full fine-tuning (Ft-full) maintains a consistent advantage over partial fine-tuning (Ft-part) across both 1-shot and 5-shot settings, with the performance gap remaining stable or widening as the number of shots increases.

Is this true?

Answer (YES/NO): NO